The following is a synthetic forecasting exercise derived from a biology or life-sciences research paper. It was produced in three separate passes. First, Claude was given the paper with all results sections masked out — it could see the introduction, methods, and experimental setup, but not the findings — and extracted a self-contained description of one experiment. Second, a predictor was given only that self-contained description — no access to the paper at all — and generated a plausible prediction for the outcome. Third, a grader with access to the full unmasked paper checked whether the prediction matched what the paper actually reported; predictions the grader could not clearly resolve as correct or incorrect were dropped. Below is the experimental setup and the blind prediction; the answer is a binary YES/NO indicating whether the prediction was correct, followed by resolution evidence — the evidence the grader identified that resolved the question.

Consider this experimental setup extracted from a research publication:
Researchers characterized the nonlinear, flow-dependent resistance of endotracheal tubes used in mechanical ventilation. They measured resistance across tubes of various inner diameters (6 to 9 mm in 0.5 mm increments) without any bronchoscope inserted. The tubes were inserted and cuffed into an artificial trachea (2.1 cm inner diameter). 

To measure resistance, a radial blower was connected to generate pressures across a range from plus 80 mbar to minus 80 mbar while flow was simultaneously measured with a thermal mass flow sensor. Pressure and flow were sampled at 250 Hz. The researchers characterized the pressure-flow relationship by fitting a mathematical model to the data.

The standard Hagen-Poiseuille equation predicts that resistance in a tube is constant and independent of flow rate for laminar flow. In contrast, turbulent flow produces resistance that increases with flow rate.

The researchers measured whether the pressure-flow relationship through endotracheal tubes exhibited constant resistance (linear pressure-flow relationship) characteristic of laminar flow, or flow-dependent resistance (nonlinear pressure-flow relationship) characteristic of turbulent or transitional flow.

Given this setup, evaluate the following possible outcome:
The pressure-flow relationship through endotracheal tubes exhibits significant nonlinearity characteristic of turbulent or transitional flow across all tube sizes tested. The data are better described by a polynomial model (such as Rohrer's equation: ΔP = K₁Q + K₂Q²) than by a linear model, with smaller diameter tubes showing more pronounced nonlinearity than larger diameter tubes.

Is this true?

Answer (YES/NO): NO